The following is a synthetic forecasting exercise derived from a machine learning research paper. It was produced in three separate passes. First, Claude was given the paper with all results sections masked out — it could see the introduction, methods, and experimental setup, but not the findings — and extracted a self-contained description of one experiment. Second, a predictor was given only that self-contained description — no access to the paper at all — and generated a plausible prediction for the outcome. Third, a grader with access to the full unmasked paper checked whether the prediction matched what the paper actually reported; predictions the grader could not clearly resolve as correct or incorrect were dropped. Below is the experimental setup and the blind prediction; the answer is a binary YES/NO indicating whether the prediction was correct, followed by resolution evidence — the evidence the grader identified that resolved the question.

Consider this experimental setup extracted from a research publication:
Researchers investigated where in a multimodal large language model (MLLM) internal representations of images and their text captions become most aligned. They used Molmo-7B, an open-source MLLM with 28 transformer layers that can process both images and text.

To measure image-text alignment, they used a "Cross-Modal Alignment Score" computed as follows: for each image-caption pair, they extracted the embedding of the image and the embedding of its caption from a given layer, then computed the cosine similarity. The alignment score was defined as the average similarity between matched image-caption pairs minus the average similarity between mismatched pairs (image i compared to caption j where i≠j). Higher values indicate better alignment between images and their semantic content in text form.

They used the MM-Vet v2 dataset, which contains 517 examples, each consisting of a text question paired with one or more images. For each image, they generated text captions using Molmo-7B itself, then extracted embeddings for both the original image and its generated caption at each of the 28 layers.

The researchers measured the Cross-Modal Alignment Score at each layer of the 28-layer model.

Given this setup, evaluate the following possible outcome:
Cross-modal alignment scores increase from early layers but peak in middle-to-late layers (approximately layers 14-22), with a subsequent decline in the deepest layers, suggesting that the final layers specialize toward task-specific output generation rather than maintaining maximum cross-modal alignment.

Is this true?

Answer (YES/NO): YES